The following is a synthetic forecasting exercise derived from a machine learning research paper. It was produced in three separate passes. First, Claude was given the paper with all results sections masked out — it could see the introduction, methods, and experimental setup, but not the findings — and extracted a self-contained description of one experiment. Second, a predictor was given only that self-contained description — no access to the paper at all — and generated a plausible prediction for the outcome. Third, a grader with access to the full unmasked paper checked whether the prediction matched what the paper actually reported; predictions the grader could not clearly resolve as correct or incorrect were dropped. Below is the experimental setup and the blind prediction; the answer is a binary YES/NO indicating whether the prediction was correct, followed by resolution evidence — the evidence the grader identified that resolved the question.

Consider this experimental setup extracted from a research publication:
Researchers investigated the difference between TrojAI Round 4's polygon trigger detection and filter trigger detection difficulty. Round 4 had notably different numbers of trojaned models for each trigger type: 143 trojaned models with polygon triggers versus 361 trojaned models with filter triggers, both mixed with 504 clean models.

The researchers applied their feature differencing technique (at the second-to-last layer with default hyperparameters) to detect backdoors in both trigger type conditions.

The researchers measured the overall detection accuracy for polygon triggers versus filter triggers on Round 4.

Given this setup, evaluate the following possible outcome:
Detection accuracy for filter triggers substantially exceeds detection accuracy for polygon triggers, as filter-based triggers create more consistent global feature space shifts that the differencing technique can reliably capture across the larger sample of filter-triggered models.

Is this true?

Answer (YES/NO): NO